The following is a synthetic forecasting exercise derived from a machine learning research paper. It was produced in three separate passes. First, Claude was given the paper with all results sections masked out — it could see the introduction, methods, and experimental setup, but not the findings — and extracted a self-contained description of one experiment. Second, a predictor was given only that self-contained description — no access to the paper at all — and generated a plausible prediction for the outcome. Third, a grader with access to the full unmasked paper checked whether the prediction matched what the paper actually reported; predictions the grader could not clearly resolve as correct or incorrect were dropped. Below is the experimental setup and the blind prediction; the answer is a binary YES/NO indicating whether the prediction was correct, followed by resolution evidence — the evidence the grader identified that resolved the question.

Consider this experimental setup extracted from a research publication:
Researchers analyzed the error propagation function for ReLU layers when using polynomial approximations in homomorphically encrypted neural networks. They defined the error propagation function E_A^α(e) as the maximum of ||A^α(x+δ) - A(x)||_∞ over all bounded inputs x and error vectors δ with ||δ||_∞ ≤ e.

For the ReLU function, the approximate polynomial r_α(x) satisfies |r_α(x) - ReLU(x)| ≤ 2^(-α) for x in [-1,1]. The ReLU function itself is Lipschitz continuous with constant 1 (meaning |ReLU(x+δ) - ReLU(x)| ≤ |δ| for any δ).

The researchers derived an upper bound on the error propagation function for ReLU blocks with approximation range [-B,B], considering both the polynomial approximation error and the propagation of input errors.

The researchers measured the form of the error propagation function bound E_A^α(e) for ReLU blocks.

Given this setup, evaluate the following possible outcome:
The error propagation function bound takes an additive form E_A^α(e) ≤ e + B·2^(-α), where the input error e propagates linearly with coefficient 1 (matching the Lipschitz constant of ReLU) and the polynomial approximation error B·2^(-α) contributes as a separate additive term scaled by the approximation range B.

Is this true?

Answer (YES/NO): YES